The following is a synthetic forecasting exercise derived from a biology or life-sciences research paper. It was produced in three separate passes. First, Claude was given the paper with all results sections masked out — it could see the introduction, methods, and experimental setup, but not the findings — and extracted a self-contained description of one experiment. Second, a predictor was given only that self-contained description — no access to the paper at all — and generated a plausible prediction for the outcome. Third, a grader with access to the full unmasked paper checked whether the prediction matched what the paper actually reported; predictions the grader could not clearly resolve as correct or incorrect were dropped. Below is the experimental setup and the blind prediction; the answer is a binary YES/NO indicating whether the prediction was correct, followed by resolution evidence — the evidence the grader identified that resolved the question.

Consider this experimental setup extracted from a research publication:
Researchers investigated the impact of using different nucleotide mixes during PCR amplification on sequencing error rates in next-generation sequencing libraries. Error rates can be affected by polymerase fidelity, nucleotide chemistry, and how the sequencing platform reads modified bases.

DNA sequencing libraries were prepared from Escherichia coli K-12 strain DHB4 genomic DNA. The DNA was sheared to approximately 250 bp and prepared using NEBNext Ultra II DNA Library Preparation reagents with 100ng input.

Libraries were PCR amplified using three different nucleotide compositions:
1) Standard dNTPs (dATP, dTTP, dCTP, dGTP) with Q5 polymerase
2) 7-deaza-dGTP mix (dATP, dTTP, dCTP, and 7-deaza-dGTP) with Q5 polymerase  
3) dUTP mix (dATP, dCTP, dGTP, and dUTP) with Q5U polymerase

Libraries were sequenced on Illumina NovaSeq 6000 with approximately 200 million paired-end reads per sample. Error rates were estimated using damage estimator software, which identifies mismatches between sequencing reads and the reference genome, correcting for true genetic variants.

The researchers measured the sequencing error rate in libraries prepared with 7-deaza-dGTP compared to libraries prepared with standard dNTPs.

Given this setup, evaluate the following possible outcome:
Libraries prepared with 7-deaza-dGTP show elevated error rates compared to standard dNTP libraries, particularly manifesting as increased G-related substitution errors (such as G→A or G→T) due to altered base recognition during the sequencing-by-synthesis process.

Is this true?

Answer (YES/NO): NO